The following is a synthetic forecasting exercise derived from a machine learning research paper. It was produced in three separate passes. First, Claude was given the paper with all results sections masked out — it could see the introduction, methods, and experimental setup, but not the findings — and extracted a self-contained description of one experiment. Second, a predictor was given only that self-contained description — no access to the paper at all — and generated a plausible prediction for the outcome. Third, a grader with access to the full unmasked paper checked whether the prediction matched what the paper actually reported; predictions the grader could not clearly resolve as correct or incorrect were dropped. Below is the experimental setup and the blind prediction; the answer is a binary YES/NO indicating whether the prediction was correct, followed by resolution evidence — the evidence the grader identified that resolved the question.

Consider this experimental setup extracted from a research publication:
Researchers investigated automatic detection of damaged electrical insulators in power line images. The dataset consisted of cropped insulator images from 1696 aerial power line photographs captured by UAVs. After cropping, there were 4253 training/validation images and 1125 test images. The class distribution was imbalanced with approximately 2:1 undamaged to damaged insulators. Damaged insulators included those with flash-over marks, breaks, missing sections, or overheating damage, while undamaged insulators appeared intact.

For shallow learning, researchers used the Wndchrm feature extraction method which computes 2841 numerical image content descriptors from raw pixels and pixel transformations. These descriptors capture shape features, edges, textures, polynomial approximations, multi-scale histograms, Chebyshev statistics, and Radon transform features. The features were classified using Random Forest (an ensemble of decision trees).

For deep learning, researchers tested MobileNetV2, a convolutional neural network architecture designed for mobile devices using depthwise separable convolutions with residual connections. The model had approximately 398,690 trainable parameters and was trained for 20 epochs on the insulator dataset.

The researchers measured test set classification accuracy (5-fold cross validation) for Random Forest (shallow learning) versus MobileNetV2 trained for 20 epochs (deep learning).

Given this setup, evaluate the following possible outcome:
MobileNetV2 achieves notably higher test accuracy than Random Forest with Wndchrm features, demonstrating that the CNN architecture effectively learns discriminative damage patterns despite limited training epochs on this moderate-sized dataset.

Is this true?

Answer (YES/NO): NO